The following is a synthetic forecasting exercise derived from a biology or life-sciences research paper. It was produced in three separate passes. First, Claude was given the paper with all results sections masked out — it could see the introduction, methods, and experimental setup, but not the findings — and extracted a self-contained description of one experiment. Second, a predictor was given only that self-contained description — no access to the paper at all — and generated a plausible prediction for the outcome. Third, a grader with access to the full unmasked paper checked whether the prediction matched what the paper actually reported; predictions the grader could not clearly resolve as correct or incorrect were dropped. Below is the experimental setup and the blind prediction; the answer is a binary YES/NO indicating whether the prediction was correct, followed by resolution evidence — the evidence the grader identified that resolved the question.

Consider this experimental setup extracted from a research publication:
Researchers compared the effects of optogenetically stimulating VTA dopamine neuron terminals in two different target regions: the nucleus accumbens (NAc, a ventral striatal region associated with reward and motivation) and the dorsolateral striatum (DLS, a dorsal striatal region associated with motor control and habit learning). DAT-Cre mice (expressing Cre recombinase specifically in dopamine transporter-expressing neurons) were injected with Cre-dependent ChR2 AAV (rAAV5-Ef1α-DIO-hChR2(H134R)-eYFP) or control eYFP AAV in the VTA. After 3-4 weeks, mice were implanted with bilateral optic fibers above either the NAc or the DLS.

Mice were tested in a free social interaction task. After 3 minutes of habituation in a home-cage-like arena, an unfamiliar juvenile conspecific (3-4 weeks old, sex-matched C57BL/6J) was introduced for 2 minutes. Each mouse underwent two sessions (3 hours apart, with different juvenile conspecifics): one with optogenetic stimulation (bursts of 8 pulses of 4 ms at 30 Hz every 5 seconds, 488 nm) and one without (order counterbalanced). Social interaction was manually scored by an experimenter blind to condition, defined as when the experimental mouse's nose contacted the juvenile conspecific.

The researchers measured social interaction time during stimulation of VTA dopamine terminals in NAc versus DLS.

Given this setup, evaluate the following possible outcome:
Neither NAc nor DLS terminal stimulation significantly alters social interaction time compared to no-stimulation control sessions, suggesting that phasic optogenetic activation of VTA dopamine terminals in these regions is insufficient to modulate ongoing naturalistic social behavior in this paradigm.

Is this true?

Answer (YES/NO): NO